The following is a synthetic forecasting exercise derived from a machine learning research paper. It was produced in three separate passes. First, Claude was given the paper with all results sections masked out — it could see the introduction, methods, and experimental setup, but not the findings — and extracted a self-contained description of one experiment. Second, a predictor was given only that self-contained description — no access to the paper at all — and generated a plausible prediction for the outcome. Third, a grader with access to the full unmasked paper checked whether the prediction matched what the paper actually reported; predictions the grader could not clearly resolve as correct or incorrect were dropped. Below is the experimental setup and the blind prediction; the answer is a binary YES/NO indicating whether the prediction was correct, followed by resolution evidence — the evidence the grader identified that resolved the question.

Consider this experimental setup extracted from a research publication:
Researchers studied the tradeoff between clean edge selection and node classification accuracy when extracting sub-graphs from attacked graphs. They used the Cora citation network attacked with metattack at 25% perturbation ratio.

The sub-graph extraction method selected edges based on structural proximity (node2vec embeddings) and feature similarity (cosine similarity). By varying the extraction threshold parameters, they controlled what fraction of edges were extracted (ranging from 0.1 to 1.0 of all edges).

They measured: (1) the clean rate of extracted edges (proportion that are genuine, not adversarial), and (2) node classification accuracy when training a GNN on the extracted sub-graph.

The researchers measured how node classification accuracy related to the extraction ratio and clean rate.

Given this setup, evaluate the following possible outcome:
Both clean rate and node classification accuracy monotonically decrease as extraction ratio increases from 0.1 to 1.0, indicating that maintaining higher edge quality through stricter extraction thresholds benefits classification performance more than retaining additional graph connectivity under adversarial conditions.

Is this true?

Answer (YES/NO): NO